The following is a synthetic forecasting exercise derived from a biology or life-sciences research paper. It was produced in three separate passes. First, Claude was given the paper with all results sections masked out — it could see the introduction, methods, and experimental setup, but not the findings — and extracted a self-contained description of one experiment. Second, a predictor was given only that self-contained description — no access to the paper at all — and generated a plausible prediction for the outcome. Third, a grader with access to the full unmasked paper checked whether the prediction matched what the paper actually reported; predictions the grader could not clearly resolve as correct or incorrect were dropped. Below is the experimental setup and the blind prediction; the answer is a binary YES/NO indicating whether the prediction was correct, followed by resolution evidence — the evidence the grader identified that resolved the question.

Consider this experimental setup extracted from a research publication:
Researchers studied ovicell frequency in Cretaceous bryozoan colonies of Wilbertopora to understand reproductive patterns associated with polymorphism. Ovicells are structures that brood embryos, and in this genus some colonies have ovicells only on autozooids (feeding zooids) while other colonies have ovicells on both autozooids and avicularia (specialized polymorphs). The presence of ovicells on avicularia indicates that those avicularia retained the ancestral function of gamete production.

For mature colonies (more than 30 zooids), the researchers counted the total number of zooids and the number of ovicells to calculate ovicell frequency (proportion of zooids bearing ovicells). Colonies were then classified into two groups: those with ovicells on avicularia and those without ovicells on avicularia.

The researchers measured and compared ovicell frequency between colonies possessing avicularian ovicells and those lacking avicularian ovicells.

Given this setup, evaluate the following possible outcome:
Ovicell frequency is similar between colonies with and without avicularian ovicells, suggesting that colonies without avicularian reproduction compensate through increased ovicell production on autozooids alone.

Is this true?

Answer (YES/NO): NO